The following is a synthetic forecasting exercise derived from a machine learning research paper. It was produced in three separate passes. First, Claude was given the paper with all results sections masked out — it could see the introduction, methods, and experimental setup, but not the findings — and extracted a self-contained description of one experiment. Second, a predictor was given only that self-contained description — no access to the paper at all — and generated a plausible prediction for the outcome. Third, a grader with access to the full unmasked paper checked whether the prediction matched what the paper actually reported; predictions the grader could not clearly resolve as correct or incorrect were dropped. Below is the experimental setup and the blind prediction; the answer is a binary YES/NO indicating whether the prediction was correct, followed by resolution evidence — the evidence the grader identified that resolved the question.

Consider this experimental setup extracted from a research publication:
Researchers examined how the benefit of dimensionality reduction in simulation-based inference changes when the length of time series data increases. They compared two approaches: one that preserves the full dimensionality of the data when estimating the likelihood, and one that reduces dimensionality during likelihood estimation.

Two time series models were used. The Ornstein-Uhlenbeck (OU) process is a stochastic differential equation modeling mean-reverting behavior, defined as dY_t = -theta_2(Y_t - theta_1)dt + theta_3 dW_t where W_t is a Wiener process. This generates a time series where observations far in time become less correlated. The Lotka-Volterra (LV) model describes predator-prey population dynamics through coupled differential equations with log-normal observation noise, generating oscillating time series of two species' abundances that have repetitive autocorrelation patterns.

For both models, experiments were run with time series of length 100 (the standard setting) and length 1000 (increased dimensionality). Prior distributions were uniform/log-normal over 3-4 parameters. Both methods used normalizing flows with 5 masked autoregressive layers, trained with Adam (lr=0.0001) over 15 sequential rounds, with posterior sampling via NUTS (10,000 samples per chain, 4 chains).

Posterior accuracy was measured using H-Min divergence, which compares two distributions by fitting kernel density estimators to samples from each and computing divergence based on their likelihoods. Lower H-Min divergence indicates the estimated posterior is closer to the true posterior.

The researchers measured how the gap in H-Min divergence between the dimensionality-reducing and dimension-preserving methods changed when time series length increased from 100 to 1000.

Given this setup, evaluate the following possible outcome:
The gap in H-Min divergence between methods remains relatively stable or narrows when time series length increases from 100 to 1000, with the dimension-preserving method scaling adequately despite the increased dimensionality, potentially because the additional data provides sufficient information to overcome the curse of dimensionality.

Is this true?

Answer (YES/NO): NO